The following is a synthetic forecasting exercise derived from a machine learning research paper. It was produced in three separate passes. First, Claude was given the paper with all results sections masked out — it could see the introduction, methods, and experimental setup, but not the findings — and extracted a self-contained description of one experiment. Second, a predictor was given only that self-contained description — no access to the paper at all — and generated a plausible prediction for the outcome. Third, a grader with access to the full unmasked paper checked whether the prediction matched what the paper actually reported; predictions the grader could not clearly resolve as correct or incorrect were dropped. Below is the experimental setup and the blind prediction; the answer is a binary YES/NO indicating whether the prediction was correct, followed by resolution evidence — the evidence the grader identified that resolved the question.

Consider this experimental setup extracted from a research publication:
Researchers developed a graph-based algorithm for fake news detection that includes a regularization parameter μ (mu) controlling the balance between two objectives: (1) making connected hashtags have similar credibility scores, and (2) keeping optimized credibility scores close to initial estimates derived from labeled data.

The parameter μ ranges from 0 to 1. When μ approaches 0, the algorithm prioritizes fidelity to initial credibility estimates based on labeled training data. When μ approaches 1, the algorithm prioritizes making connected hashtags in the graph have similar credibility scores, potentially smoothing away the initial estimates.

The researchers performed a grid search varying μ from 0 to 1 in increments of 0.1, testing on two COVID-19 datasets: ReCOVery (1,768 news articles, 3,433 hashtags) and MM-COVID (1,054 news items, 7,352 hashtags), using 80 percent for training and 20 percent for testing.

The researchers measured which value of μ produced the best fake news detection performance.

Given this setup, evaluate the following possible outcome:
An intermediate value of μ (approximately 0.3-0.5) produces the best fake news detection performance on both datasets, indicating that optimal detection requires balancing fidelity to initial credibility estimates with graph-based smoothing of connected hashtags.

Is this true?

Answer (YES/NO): YES